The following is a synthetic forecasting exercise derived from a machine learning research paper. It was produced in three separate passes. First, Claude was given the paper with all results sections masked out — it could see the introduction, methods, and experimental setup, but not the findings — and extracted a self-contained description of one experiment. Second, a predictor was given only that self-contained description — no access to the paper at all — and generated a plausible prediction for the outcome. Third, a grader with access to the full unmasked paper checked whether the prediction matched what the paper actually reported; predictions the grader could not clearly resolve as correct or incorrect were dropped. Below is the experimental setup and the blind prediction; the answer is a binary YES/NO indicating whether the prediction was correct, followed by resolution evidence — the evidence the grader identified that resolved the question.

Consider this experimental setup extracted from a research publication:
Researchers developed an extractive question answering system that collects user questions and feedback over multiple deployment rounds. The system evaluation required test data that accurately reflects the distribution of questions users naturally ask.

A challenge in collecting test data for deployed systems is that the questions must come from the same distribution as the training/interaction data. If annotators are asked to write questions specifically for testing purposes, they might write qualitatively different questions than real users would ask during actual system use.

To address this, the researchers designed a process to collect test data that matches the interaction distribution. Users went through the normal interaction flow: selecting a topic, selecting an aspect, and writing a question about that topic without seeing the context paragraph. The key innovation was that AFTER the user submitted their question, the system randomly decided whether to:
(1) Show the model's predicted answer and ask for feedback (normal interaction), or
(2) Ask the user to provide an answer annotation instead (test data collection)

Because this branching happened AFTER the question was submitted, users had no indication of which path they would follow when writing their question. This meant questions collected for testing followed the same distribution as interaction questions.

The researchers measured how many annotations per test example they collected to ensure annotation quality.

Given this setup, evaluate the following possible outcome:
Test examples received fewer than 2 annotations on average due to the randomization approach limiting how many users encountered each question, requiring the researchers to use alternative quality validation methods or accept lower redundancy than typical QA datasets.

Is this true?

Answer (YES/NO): NO